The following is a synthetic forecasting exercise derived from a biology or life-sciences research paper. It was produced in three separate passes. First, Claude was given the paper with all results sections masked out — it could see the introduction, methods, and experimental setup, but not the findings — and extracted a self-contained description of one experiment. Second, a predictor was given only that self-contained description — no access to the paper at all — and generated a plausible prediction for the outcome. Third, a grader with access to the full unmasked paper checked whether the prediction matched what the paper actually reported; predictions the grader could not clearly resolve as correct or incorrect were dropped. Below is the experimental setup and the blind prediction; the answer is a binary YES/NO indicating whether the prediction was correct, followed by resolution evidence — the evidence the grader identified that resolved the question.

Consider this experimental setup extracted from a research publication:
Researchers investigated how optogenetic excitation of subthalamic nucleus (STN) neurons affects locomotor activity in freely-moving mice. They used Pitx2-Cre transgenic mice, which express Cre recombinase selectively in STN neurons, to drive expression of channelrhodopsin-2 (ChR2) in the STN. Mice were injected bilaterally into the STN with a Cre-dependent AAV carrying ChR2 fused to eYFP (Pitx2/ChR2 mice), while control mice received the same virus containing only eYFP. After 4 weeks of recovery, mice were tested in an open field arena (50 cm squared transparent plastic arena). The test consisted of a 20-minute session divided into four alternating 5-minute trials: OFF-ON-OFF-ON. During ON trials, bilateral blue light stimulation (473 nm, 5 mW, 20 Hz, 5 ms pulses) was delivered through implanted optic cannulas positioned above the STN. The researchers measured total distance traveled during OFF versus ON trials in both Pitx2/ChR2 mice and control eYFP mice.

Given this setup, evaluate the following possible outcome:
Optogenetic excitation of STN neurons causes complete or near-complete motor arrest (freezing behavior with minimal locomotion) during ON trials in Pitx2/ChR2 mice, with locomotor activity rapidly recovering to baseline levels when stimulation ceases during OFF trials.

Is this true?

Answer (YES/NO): NO